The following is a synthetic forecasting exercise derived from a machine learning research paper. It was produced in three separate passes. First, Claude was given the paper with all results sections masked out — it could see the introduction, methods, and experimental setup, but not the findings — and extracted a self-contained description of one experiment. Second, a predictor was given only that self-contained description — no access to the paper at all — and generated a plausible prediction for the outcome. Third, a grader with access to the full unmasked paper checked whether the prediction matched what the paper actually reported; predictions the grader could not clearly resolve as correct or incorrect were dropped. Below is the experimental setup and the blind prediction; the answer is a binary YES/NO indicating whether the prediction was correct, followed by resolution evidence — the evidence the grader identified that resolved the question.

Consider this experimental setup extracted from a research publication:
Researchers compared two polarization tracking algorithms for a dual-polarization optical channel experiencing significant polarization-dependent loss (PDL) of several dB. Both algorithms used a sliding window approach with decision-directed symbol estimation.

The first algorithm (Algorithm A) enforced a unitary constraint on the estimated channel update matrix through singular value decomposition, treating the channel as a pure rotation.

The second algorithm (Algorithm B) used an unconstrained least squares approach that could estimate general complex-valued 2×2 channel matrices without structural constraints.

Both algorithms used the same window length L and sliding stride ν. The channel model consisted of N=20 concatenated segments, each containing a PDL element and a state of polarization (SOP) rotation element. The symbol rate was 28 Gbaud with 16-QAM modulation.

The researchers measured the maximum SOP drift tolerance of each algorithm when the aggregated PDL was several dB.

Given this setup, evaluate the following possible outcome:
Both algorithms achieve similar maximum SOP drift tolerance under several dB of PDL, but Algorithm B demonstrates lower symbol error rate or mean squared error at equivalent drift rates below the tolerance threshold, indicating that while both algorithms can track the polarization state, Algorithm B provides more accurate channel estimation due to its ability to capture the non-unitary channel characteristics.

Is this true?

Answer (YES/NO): NO